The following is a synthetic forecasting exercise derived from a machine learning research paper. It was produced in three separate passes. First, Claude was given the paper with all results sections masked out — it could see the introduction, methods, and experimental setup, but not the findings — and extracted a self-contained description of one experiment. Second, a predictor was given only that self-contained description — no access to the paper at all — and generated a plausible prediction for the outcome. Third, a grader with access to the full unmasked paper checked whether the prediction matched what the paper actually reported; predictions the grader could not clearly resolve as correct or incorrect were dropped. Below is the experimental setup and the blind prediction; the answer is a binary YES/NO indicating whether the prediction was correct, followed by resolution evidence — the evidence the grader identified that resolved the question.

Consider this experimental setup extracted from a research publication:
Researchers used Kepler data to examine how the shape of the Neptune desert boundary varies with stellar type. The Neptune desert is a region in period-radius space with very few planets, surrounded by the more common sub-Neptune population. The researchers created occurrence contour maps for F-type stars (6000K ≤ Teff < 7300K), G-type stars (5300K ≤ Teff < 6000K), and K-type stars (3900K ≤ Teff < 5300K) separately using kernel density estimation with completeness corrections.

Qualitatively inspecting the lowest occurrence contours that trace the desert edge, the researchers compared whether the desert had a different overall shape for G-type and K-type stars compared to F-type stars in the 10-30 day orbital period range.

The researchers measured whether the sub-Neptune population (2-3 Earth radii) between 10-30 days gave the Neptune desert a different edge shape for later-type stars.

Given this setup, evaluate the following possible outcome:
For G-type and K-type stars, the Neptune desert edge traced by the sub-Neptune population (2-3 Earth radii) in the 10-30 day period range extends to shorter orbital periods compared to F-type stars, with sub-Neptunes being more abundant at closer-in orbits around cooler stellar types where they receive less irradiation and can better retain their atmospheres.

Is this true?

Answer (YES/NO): YES